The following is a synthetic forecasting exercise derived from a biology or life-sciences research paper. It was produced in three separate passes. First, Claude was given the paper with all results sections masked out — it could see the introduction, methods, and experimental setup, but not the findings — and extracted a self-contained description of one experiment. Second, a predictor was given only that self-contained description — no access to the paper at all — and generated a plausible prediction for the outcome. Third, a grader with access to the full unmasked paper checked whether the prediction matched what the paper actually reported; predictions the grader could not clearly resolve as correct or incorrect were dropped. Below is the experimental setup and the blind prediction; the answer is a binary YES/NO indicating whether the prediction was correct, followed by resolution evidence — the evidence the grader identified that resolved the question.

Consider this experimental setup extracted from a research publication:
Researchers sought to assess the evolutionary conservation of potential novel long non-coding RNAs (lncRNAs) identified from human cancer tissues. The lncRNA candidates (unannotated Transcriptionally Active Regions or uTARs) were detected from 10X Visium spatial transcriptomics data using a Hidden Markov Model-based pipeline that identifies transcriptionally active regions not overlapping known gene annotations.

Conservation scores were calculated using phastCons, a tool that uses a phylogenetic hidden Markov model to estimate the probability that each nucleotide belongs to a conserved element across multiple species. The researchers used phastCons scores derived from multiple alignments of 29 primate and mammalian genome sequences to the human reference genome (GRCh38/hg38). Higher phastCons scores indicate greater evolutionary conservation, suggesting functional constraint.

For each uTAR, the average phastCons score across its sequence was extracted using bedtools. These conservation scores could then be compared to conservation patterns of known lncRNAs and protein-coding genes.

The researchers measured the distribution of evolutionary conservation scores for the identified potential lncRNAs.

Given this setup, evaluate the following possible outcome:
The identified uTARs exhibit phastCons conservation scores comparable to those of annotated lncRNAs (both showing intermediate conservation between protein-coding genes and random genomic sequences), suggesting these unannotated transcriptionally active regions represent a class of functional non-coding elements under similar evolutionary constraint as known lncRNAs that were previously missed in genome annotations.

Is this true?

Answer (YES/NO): NO